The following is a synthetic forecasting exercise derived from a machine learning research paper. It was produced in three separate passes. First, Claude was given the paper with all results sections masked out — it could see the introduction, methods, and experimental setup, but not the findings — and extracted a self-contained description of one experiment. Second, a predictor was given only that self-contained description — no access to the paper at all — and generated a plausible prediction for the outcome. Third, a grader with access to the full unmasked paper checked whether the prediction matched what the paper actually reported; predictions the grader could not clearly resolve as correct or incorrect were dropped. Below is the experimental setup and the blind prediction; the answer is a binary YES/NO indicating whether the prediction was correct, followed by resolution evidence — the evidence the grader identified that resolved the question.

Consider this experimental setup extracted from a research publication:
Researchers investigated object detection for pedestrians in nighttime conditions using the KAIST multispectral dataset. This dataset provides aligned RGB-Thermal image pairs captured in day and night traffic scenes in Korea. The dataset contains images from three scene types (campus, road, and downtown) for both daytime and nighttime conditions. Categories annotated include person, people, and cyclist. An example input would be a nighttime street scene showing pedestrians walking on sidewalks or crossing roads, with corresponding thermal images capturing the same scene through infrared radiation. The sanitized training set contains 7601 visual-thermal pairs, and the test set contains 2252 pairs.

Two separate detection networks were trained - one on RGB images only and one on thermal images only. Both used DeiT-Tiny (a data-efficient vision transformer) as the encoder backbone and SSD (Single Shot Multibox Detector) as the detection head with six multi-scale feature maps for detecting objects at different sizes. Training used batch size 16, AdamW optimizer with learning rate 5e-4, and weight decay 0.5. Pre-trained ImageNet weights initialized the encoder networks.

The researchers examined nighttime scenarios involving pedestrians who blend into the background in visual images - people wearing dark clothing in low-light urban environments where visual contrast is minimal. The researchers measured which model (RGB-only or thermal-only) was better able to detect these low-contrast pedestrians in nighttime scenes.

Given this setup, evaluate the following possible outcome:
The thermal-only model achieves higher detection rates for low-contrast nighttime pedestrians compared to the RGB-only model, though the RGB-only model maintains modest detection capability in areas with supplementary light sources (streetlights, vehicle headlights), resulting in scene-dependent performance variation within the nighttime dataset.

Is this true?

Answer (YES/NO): NO